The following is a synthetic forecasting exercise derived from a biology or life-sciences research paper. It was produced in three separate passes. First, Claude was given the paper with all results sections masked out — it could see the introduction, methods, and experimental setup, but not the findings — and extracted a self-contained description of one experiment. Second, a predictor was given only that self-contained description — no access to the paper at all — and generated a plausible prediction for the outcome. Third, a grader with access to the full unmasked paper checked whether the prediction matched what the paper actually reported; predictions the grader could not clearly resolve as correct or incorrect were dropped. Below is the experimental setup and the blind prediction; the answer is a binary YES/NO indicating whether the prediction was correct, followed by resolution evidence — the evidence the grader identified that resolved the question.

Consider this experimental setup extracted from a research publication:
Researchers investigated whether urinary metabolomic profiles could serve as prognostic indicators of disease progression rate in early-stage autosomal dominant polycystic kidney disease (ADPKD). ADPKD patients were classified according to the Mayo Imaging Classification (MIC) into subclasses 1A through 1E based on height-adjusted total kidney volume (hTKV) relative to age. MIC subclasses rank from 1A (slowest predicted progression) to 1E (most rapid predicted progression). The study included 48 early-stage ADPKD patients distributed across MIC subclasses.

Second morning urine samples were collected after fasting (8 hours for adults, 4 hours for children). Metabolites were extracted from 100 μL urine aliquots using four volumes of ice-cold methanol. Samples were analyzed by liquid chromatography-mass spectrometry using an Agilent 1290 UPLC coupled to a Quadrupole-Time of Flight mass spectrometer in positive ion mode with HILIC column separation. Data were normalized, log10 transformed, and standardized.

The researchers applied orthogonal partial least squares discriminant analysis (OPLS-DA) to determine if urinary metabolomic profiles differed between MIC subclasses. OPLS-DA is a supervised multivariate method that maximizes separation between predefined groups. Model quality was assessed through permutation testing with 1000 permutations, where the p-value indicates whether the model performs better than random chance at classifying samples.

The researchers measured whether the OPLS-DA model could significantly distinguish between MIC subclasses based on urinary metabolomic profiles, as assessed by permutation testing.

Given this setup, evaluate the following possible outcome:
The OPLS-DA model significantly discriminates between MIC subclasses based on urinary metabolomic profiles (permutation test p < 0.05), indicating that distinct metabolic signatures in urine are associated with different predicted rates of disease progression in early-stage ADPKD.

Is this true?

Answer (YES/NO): NO